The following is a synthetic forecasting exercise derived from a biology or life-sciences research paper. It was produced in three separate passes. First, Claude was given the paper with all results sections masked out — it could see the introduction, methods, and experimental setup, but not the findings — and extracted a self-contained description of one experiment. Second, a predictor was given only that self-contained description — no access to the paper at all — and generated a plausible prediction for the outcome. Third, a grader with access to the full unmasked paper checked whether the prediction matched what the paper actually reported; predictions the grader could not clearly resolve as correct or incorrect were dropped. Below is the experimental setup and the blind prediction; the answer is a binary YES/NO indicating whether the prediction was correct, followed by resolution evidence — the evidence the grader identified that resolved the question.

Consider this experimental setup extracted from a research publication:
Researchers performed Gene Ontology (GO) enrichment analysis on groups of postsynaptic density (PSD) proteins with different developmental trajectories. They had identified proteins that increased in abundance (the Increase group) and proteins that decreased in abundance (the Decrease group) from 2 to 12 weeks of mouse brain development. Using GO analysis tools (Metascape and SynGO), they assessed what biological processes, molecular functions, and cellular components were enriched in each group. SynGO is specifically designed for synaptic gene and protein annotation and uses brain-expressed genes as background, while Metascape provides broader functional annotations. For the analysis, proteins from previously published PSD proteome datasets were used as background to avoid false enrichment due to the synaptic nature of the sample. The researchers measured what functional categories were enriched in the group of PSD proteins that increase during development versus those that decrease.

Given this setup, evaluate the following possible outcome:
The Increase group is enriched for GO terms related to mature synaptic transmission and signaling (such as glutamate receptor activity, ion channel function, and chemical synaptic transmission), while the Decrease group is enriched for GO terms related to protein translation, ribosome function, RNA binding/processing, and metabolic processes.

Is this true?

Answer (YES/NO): NO